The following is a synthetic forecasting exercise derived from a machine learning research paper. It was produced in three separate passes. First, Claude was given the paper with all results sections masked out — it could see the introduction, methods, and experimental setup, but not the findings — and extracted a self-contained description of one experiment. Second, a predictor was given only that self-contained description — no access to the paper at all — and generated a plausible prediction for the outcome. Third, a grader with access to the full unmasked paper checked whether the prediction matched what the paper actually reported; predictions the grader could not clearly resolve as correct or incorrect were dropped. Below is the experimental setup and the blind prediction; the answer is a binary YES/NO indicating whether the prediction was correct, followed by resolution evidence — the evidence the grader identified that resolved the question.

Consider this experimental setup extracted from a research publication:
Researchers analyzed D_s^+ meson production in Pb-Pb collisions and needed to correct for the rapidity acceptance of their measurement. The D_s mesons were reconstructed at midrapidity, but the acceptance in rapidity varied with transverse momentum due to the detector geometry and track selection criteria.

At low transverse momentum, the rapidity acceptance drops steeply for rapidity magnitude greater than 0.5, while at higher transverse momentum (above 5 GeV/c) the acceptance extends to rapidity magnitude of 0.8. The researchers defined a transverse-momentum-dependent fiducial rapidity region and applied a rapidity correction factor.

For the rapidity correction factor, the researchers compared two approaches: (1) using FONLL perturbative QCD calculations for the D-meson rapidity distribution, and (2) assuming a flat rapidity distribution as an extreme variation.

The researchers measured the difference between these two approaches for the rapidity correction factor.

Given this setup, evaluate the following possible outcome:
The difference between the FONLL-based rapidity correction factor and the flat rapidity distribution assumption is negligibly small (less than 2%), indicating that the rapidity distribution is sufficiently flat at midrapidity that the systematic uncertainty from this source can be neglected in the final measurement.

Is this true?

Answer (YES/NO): YES